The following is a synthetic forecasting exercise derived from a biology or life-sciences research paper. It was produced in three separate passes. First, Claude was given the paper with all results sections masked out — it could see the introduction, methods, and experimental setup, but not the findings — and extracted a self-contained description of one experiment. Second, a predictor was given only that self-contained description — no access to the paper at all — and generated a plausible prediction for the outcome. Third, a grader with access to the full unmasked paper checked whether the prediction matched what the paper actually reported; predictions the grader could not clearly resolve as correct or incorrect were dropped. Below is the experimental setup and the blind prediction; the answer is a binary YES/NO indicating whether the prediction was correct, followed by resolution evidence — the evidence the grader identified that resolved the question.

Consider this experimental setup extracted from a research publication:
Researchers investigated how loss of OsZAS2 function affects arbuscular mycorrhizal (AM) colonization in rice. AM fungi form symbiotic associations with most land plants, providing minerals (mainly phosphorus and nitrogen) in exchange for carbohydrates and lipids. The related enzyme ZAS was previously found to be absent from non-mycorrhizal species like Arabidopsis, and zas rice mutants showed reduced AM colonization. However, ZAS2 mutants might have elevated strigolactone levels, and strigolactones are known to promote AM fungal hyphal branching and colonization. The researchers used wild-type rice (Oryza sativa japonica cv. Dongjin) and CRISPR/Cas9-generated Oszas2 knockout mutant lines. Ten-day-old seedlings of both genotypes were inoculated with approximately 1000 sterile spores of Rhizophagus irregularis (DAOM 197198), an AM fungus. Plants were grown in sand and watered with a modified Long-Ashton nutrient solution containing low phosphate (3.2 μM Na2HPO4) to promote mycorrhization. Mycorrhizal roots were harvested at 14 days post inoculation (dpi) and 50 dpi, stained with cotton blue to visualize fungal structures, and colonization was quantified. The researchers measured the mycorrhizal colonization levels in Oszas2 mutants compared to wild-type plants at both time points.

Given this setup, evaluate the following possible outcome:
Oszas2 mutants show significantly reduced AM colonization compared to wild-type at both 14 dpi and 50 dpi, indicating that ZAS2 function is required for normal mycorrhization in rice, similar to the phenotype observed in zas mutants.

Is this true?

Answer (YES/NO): YES